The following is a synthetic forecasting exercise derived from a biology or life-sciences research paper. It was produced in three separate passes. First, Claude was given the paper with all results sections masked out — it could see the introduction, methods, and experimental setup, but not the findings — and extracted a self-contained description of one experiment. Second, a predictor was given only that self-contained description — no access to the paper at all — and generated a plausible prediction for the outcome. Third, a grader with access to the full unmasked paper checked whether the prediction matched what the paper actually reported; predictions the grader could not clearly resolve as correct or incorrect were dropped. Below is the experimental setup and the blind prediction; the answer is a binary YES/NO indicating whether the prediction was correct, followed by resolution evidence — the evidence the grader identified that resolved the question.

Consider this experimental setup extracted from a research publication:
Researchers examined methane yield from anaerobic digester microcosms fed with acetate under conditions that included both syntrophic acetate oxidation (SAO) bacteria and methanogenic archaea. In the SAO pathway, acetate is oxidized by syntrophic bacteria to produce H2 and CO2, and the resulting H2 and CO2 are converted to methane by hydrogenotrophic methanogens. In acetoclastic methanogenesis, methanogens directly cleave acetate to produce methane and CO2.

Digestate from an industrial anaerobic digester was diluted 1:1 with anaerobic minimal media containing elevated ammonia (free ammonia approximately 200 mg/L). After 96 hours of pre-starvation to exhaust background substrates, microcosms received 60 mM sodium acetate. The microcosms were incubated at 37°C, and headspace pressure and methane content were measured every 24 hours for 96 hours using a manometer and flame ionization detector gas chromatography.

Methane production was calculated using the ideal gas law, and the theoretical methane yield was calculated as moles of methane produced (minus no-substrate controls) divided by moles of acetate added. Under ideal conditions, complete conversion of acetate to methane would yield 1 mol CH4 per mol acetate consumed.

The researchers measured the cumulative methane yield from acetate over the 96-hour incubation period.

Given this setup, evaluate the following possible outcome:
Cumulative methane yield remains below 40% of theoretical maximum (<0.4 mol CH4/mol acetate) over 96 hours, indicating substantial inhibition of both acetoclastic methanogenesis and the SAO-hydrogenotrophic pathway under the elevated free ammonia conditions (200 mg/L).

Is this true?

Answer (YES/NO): NO